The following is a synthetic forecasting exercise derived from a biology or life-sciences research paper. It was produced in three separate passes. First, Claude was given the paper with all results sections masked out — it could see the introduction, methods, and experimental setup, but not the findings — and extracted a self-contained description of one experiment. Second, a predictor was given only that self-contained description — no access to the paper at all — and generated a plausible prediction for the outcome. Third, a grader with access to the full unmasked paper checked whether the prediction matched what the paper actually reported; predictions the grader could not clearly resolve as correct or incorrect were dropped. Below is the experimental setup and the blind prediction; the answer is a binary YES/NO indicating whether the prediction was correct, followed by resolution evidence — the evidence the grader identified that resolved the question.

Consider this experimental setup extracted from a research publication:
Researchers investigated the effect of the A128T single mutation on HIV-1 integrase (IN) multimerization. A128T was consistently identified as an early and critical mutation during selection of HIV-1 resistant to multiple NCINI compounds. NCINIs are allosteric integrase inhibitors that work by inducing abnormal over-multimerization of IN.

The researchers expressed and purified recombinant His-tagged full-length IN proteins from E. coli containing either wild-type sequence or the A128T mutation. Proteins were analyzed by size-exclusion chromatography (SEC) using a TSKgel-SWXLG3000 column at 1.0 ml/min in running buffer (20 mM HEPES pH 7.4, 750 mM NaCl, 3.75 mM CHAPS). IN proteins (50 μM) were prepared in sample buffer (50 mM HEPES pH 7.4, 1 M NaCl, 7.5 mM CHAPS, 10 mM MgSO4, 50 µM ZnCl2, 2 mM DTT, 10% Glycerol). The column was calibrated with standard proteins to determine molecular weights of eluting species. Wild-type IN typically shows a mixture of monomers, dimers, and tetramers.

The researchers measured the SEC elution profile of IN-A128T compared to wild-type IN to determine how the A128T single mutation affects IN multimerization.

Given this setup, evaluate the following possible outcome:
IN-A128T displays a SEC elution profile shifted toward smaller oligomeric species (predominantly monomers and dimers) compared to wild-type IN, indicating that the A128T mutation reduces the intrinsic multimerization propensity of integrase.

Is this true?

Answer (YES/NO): NO